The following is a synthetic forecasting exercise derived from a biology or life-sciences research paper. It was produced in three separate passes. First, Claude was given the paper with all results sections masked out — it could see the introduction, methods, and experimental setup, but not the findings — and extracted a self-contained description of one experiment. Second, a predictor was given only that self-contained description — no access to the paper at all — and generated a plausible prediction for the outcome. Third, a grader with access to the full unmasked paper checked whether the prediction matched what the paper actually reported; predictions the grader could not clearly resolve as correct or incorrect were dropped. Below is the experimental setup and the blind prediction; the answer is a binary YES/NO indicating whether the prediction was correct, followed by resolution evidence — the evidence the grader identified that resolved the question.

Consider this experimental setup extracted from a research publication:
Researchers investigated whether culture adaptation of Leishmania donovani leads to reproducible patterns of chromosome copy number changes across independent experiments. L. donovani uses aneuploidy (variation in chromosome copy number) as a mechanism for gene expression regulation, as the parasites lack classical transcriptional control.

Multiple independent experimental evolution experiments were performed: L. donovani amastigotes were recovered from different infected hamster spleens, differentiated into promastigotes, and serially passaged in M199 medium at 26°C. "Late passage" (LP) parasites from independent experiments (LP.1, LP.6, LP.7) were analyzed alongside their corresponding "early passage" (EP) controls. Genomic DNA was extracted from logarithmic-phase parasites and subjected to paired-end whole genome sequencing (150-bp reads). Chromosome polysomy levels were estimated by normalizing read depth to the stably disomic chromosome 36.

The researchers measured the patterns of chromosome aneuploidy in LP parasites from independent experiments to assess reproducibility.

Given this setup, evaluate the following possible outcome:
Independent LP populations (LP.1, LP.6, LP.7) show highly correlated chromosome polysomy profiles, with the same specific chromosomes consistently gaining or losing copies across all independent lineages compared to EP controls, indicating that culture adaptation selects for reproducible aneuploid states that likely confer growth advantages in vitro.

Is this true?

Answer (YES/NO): YES